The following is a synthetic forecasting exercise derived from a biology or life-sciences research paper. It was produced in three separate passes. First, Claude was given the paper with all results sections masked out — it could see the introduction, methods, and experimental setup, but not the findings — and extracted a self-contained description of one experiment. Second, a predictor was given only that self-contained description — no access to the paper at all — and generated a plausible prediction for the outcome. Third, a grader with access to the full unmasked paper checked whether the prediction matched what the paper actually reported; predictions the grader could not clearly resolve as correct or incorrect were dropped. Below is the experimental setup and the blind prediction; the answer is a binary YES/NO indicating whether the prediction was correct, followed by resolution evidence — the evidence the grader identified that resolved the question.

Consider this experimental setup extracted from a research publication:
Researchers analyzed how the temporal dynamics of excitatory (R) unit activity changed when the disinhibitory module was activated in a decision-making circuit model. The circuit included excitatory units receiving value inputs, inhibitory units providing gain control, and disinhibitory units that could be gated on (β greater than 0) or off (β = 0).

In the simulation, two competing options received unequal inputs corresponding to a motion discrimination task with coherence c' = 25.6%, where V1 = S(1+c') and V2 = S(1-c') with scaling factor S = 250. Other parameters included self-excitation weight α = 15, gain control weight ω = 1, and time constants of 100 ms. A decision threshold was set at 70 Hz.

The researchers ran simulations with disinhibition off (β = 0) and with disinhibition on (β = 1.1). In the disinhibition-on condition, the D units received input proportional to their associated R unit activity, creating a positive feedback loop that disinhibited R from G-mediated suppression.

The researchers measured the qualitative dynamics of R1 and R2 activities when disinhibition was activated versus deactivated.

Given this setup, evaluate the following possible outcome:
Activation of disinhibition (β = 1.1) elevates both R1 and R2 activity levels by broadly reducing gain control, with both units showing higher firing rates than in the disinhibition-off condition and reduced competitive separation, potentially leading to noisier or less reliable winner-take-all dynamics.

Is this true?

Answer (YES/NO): NO